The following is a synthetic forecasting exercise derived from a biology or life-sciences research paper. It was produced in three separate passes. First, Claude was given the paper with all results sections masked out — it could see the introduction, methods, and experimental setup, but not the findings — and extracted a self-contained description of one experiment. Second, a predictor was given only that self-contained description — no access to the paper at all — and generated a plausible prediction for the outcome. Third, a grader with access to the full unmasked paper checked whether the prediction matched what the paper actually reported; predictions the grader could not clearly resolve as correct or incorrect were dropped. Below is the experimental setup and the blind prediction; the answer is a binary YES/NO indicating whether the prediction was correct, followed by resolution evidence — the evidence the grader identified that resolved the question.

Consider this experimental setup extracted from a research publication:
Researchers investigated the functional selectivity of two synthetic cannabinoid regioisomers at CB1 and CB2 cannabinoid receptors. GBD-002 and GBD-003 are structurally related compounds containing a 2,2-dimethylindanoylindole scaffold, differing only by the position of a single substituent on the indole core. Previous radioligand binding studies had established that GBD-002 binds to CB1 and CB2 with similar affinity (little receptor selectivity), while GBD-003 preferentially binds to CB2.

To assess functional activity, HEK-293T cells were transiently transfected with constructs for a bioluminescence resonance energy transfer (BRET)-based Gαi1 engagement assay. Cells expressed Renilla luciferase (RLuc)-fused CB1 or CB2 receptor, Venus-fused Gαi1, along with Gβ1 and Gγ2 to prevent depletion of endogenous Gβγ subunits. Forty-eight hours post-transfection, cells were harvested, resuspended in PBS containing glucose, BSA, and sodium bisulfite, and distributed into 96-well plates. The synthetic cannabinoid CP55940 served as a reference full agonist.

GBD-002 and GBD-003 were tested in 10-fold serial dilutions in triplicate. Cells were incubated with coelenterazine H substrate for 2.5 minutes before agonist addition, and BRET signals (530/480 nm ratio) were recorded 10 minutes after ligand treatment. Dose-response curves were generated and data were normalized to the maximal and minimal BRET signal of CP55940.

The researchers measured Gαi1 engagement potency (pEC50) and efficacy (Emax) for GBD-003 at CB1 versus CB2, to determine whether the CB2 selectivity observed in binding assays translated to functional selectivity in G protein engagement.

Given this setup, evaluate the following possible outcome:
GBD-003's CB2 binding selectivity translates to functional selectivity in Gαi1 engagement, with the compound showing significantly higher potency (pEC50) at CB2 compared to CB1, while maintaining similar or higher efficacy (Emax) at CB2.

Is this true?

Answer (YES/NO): NO